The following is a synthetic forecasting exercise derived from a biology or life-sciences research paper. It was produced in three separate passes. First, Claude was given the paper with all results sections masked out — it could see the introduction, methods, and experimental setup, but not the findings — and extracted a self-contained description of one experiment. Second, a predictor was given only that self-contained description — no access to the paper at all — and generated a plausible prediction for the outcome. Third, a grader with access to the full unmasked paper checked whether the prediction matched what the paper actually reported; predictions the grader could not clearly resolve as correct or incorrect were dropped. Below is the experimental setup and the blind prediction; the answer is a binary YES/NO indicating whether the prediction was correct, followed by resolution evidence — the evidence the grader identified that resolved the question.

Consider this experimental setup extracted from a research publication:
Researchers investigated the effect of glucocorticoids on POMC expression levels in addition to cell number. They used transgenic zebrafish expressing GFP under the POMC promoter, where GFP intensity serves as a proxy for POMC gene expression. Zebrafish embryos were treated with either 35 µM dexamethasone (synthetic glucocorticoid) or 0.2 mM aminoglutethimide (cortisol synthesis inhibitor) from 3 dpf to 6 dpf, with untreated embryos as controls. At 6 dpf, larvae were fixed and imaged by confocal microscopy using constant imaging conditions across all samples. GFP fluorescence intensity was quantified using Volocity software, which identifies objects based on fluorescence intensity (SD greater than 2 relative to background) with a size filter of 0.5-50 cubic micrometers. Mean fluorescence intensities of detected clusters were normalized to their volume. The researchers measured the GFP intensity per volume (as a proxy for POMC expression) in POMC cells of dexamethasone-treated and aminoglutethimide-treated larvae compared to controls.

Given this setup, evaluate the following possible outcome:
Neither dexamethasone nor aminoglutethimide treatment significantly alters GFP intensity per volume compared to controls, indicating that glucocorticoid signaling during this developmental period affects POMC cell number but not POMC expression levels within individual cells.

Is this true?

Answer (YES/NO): NO